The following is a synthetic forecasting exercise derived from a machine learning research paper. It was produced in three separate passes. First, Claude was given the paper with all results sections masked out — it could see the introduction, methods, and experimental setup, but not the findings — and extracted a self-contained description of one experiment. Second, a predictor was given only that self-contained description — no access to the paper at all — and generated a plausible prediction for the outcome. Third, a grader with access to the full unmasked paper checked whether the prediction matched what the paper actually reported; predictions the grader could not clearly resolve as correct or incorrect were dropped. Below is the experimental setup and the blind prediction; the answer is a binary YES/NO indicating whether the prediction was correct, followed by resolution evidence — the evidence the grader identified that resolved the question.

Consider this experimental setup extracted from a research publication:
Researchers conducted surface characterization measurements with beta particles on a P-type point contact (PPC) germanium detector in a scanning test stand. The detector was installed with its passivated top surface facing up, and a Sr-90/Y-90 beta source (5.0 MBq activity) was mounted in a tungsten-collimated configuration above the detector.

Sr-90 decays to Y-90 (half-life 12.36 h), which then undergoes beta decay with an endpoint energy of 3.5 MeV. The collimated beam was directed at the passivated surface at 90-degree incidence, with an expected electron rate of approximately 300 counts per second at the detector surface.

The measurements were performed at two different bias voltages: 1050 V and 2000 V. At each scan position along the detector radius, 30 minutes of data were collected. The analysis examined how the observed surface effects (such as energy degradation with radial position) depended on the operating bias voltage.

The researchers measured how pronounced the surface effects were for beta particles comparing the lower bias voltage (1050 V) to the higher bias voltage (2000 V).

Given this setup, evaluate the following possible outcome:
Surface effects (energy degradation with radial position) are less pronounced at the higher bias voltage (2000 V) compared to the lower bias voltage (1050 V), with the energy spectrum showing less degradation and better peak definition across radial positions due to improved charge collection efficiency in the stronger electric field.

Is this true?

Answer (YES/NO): NO